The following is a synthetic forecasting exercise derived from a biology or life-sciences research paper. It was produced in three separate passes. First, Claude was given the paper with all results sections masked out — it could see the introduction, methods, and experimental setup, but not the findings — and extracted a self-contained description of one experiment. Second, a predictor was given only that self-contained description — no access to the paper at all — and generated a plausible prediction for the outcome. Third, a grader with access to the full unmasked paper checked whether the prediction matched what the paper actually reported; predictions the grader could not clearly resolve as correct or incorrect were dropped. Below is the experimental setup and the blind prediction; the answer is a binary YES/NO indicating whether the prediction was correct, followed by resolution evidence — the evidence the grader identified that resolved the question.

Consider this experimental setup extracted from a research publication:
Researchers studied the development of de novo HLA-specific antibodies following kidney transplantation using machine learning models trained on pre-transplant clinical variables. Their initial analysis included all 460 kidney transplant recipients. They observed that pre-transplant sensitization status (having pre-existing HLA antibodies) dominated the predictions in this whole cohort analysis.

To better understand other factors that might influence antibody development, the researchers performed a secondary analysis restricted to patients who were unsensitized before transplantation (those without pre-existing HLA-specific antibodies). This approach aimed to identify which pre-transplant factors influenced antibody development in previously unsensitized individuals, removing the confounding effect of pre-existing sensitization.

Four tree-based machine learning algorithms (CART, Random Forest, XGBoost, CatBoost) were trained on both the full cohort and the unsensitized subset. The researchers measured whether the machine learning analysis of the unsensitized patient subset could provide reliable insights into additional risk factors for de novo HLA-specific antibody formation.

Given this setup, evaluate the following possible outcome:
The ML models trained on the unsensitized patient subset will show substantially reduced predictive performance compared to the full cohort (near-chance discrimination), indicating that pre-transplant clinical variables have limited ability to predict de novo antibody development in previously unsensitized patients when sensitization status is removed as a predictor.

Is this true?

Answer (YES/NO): YES